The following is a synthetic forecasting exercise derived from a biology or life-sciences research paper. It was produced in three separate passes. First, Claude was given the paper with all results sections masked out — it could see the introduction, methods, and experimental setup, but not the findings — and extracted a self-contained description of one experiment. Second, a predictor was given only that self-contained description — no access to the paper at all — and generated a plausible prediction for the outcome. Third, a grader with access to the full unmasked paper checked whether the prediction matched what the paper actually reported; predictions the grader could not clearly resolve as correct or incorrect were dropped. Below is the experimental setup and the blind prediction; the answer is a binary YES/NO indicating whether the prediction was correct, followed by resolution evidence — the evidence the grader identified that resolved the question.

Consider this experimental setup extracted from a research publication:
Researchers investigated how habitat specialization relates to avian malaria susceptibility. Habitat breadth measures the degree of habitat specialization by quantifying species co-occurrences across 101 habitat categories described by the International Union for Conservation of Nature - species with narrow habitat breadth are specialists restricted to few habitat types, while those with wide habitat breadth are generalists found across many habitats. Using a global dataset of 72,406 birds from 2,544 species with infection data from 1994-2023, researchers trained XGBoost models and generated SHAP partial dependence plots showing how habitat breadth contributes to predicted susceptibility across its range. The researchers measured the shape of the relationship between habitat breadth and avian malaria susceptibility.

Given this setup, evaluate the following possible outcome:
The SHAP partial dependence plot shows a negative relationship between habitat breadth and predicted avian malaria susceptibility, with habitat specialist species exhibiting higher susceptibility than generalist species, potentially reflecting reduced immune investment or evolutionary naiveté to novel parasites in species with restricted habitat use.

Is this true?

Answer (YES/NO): NO